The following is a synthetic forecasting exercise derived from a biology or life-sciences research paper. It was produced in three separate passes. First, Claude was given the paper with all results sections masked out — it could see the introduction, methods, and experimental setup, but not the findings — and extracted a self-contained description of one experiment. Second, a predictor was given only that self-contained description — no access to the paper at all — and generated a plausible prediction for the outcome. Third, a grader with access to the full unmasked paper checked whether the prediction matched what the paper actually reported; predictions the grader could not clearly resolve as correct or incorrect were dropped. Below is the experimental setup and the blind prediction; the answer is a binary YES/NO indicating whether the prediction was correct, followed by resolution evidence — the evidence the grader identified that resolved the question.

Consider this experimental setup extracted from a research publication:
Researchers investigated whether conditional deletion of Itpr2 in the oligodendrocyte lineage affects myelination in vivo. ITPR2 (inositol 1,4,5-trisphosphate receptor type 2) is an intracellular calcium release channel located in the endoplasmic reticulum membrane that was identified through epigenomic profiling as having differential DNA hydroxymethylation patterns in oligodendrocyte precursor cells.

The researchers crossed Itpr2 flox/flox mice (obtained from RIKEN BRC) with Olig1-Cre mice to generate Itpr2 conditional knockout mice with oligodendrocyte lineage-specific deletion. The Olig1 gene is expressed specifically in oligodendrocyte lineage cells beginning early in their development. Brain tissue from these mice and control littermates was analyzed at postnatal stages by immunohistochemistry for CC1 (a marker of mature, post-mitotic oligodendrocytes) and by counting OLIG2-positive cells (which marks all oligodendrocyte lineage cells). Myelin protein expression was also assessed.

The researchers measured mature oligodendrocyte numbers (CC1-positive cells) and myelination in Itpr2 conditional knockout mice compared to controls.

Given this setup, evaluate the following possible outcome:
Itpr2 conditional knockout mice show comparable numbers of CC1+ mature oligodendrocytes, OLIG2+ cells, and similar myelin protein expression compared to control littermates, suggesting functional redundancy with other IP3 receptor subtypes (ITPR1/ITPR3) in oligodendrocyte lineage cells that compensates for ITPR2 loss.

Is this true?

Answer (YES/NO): NO